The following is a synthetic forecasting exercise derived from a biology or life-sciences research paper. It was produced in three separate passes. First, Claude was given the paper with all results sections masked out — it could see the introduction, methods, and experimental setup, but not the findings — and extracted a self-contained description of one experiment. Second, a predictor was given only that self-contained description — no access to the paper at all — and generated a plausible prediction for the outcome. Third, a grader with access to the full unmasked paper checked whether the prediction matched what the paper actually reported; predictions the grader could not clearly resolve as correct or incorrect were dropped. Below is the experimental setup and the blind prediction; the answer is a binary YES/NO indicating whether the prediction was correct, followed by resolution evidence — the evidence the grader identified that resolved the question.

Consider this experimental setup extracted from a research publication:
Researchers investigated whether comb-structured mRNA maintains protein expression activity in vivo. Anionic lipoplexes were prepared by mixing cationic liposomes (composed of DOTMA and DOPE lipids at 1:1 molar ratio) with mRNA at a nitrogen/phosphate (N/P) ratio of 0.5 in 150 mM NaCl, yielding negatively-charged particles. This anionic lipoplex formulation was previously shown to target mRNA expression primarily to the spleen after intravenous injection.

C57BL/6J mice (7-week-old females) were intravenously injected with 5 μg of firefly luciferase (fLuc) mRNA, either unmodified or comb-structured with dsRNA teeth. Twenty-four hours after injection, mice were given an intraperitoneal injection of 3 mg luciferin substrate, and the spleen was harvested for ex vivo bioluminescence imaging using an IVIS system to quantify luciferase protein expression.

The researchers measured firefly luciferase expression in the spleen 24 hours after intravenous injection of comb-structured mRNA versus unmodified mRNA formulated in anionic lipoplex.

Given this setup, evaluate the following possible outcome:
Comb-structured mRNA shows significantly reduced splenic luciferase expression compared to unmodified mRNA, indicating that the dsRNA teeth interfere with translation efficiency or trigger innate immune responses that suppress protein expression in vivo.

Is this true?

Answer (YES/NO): NO